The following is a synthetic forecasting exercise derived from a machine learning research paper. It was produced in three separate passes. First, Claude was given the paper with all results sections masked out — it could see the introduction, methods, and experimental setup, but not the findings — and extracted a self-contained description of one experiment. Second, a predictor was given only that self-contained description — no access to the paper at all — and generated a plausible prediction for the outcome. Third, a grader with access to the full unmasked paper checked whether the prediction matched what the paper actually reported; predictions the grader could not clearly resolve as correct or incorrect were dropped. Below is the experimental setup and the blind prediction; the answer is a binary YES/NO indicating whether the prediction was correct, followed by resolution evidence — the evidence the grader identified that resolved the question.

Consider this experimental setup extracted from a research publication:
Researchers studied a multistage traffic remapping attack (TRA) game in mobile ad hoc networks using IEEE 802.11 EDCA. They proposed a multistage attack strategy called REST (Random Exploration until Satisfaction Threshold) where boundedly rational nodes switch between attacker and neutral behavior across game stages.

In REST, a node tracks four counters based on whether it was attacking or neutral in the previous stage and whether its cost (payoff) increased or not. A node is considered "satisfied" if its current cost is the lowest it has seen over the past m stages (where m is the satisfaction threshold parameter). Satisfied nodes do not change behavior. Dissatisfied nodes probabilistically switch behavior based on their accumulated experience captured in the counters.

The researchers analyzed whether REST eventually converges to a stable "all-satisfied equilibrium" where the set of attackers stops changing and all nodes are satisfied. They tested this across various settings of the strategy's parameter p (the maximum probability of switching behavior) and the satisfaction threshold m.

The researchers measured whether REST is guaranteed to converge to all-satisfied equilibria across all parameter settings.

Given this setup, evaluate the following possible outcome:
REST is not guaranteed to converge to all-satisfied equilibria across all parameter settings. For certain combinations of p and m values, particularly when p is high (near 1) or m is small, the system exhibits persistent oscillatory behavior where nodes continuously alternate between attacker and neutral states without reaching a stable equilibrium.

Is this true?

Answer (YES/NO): NO